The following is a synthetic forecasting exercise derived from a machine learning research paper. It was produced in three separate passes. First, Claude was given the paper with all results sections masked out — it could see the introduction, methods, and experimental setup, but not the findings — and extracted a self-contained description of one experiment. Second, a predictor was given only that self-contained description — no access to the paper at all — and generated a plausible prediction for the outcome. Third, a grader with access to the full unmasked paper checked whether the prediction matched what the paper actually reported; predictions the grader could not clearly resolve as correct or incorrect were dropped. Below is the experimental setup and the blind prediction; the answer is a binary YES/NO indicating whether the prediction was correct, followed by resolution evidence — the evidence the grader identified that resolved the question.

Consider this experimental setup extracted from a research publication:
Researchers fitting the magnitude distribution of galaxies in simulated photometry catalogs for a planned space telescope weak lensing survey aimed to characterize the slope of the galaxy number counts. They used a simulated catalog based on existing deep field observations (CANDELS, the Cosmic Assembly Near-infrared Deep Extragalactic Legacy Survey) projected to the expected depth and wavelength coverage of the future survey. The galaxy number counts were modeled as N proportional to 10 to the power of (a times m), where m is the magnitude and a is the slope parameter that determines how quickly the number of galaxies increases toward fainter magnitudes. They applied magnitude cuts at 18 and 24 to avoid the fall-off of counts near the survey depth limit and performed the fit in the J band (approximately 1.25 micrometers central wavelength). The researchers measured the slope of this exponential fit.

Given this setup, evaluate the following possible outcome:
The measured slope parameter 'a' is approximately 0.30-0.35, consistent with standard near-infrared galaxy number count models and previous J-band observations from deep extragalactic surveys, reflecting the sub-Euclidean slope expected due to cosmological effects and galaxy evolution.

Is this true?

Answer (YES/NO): NO